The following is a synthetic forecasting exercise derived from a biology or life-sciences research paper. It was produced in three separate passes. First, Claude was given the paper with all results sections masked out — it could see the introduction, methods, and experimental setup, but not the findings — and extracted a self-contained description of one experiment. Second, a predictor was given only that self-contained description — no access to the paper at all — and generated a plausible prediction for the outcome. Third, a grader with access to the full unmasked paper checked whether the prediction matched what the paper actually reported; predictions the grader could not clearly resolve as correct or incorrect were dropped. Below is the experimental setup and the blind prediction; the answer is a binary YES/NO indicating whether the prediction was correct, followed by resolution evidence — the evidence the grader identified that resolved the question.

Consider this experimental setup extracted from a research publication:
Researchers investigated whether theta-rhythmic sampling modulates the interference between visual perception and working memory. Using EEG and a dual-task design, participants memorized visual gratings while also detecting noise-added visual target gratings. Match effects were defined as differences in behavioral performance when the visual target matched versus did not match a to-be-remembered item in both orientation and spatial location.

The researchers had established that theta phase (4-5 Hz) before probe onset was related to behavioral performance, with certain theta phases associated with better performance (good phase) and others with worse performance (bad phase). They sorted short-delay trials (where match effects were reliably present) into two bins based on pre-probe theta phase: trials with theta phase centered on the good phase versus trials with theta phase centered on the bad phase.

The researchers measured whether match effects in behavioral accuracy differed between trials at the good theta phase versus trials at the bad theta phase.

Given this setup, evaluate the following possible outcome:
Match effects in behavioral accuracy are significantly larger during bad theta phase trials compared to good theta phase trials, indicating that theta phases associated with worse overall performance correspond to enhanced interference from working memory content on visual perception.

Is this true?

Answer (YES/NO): NO